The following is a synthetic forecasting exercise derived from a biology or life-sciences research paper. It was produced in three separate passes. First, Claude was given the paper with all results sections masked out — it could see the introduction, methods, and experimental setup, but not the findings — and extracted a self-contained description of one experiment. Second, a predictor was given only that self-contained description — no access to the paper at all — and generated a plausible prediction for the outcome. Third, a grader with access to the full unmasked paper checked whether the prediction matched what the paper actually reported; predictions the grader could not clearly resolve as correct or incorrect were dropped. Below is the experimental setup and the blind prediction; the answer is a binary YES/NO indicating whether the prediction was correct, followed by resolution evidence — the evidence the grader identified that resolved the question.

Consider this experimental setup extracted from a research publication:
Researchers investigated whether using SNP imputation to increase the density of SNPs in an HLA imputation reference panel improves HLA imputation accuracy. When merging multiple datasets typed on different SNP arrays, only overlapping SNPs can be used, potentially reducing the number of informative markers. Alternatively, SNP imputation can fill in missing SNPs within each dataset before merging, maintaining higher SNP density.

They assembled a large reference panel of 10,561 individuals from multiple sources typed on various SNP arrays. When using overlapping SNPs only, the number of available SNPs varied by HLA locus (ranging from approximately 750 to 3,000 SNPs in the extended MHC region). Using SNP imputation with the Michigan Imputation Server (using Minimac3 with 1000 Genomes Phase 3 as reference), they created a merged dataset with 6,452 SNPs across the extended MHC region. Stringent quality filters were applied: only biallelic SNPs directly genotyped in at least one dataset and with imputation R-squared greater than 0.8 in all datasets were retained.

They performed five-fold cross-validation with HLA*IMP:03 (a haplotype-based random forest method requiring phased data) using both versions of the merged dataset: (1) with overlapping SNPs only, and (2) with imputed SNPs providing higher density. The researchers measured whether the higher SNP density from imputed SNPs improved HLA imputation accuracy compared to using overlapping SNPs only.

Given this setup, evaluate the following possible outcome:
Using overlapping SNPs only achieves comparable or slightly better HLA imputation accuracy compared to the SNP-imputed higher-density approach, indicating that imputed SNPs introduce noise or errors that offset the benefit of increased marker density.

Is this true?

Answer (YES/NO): NO